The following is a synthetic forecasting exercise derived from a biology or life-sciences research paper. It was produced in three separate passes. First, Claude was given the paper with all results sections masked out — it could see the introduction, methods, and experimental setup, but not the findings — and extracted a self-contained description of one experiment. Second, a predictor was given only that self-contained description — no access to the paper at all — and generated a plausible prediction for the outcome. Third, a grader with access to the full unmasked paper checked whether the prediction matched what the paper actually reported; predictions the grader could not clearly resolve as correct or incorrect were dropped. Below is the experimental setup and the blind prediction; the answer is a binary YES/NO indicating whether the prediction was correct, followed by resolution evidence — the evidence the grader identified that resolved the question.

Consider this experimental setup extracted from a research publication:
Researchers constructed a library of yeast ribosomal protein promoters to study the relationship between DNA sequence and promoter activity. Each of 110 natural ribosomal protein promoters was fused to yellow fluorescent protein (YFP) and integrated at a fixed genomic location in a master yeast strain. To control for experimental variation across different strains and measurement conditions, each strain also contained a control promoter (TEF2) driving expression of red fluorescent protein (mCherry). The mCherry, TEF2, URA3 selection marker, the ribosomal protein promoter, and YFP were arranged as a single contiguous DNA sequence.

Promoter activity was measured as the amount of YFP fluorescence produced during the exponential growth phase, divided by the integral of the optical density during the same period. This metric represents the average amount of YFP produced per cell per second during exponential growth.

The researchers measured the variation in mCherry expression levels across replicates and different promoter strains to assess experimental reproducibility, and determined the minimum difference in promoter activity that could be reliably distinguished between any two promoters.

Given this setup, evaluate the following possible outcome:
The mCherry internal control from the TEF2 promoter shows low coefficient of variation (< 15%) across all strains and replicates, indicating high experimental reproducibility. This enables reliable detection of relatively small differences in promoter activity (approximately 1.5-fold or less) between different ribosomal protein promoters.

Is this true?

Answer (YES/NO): NO